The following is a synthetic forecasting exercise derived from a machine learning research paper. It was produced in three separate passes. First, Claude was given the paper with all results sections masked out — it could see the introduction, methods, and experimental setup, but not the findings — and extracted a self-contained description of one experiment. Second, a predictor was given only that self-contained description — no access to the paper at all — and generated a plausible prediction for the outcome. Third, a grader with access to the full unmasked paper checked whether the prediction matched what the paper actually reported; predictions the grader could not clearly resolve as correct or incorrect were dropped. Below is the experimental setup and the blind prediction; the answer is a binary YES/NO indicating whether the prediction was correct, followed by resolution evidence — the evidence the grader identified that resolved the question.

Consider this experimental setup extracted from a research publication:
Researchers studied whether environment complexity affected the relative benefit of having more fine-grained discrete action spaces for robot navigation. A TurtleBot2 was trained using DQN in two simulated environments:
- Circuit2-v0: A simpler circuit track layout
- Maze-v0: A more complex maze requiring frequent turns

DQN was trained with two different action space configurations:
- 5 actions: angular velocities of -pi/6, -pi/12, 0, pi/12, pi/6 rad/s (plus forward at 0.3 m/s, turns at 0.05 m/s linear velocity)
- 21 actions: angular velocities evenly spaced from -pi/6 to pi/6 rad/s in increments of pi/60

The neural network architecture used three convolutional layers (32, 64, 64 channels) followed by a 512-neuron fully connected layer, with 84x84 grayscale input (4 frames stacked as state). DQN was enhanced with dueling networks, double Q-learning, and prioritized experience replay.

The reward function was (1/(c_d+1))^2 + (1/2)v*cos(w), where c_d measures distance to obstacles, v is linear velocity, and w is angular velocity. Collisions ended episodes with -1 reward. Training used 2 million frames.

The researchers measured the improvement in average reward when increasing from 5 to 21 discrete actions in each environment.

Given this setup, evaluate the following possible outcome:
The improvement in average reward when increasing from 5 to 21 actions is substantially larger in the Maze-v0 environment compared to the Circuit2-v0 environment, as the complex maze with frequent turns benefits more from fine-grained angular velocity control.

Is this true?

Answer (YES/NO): YES